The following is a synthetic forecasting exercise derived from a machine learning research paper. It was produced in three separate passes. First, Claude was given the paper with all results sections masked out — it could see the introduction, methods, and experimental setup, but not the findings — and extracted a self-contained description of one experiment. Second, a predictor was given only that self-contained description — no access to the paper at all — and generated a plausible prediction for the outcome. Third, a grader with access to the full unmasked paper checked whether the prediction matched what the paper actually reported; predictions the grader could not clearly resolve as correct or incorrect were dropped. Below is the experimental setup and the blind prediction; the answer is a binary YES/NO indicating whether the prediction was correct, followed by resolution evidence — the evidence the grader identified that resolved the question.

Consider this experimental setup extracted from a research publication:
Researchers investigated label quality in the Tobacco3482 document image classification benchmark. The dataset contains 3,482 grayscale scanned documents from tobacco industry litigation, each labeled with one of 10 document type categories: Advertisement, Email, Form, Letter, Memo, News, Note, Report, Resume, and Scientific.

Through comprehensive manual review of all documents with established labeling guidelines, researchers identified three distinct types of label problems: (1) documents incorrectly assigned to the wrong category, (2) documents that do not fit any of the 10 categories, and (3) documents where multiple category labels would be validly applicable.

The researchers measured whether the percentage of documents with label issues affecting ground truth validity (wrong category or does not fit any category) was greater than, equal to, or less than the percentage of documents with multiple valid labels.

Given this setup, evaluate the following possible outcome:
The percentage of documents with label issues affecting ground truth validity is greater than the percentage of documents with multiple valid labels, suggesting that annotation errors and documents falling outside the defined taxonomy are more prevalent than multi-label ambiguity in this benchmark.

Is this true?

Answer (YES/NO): NO